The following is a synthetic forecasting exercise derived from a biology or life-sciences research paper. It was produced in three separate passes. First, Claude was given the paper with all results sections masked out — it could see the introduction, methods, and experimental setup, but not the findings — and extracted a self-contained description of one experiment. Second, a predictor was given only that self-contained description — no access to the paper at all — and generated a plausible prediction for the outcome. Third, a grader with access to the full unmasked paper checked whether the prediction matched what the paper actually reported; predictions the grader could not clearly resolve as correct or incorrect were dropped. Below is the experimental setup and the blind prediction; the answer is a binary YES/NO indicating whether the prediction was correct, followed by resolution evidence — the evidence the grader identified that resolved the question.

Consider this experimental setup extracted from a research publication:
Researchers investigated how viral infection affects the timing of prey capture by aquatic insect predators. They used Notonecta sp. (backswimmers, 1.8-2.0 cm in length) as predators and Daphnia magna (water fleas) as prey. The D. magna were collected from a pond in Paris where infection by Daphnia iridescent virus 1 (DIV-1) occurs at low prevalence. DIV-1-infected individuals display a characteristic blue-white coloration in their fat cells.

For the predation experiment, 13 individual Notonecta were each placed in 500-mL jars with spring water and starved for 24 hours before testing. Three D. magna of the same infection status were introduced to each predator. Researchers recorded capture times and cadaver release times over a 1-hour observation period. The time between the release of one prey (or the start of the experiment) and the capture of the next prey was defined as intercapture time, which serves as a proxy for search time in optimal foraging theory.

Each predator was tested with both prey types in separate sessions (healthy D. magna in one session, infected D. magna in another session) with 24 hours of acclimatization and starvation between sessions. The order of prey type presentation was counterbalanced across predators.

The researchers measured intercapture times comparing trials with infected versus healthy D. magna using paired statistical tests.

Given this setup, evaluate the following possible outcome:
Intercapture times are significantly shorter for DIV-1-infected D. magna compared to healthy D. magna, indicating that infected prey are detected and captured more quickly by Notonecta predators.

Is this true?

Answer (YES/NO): NO